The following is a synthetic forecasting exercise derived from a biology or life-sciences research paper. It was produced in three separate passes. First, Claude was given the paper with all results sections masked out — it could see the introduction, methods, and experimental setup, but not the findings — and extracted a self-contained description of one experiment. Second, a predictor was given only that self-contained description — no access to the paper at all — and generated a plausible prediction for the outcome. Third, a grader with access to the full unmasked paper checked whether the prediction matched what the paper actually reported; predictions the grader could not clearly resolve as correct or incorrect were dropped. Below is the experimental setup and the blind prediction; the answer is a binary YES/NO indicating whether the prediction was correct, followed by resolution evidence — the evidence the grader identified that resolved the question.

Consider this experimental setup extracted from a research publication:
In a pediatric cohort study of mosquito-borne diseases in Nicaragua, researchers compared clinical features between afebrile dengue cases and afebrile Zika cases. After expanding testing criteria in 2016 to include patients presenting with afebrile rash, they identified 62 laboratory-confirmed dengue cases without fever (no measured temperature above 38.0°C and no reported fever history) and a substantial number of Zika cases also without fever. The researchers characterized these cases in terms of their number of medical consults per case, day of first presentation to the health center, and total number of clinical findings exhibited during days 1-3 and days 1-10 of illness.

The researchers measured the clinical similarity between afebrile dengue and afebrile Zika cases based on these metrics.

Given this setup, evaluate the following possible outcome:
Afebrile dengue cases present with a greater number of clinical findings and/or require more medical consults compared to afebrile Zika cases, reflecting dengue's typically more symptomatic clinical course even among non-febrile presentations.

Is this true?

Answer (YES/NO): NO